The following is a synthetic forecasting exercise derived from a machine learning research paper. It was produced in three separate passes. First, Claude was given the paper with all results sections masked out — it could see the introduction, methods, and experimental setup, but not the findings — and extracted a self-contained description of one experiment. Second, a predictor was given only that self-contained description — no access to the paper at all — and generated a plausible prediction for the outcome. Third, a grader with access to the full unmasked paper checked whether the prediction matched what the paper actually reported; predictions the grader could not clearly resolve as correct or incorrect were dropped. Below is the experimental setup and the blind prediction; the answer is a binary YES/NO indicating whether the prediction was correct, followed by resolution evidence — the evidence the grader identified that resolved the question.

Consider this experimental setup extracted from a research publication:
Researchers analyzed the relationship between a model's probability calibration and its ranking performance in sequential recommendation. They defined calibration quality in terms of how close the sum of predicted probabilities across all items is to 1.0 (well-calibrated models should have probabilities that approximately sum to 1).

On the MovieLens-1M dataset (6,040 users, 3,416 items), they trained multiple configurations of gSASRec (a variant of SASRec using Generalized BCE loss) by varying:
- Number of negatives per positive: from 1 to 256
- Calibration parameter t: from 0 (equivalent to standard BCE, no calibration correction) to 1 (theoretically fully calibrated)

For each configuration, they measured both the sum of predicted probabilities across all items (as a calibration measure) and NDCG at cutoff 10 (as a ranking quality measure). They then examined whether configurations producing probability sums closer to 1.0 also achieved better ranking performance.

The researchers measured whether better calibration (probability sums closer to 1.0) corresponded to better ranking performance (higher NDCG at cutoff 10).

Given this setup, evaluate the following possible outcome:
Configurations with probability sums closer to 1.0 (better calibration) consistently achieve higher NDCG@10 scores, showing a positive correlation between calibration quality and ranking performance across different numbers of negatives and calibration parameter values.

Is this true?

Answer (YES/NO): NO